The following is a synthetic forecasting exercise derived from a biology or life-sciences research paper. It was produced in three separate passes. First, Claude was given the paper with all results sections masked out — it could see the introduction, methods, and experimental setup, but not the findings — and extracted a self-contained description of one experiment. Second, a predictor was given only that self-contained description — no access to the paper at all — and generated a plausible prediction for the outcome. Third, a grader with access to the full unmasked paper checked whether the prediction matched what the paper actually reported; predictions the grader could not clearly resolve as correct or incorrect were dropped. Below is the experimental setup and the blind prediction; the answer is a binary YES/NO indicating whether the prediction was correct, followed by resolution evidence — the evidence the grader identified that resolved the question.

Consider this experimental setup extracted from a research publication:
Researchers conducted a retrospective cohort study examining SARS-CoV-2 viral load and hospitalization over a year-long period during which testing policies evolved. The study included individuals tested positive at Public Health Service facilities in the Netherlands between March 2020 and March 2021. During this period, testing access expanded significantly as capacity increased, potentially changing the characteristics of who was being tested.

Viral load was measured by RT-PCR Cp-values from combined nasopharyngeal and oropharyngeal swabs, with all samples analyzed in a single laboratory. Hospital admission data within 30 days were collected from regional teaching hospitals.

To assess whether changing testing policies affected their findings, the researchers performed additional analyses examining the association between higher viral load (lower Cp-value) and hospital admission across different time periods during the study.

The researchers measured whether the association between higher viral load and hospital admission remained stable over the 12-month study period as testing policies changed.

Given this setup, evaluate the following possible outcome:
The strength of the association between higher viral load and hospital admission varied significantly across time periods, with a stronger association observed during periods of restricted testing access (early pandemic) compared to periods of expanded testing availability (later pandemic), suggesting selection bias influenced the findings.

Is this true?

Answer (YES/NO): NO